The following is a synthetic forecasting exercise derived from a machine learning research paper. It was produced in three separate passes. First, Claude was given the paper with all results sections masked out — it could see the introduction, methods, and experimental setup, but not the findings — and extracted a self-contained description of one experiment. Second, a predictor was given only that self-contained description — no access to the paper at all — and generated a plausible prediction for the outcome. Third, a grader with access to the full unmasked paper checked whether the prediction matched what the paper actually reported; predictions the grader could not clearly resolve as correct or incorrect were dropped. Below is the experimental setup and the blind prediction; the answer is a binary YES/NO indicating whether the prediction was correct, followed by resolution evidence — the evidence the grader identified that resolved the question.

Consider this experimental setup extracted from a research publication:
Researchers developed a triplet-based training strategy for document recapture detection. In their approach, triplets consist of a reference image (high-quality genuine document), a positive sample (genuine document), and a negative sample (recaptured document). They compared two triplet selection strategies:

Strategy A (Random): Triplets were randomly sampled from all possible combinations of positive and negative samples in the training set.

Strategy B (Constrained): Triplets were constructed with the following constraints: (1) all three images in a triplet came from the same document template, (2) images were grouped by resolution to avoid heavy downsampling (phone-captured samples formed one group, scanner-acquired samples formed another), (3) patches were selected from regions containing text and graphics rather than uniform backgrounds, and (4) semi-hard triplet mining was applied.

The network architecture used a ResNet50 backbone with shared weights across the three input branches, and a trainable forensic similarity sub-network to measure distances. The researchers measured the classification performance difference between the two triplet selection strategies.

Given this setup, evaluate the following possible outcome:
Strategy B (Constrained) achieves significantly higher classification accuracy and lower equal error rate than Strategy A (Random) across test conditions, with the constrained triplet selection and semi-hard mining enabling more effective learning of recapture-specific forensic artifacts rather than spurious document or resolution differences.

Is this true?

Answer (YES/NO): YES